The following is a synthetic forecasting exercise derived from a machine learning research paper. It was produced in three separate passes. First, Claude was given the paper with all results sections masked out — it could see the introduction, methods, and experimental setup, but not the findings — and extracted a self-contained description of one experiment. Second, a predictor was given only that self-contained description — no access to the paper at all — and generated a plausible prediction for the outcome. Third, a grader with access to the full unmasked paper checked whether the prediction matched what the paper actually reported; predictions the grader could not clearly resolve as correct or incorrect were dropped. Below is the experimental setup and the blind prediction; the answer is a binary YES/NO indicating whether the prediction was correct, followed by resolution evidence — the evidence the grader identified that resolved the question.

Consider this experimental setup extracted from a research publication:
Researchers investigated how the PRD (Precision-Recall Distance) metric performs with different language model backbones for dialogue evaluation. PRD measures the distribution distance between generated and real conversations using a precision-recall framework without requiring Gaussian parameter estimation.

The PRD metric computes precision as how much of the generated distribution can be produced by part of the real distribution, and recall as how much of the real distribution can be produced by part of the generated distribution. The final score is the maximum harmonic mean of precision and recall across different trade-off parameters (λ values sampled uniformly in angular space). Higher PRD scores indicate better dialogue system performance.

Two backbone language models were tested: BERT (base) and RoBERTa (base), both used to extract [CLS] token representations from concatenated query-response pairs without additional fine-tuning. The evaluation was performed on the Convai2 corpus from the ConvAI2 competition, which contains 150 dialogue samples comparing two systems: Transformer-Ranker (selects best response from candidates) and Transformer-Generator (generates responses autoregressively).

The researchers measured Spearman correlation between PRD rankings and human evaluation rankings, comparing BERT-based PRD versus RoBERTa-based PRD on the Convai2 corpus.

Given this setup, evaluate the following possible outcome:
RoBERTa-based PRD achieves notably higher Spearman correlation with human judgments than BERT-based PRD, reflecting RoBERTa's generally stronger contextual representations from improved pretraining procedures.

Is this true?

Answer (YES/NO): NO